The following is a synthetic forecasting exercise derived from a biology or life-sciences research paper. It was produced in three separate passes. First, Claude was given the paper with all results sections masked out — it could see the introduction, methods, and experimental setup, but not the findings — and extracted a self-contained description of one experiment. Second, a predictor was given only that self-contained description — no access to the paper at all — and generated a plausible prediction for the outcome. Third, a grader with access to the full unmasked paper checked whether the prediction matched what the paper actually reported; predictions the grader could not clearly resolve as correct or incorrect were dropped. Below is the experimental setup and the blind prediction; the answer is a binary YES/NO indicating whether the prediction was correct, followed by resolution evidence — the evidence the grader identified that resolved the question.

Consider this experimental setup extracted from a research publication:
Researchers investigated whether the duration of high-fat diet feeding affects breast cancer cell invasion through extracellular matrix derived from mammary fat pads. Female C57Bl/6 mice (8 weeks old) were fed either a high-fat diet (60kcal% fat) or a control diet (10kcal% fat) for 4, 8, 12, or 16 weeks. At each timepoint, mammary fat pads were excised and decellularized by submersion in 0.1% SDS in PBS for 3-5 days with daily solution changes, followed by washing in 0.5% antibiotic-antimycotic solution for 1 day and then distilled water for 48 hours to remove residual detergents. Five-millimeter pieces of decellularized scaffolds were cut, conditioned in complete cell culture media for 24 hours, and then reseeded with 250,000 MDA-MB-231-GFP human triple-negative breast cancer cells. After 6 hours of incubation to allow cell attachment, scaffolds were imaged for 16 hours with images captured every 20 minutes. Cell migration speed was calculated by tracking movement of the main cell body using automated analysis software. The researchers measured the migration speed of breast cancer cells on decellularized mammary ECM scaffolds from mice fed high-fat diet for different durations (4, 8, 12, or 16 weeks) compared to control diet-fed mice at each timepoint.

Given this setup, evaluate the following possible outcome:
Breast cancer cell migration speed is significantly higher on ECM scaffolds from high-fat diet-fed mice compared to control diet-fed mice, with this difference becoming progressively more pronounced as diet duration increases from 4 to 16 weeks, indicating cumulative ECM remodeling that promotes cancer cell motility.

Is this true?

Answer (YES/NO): NO